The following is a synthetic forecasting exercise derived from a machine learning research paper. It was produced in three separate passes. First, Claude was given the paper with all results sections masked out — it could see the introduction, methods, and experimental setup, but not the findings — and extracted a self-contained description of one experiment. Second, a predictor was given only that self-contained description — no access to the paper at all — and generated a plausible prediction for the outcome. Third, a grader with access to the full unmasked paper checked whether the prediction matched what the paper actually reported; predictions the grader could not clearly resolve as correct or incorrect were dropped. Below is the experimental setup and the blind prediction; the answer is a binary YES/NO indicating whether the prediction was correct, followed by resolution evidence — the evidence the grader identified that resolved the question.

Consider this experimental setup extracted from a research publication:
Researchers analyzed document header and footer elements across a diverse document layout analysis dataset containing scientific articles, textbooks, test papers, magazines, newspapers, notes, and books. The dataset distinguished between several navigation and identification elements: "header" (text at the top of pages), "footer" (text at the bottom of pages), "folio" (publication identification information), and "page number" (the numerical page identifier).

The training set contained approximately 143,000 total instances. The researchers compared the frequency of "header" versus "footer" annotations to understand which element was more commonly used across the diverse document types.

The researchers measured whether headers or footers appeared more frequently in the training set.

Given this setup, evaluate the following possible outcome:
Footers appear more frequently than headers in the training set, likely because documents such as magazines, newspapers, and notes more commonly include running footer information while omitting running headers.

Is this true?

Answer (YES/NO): YES